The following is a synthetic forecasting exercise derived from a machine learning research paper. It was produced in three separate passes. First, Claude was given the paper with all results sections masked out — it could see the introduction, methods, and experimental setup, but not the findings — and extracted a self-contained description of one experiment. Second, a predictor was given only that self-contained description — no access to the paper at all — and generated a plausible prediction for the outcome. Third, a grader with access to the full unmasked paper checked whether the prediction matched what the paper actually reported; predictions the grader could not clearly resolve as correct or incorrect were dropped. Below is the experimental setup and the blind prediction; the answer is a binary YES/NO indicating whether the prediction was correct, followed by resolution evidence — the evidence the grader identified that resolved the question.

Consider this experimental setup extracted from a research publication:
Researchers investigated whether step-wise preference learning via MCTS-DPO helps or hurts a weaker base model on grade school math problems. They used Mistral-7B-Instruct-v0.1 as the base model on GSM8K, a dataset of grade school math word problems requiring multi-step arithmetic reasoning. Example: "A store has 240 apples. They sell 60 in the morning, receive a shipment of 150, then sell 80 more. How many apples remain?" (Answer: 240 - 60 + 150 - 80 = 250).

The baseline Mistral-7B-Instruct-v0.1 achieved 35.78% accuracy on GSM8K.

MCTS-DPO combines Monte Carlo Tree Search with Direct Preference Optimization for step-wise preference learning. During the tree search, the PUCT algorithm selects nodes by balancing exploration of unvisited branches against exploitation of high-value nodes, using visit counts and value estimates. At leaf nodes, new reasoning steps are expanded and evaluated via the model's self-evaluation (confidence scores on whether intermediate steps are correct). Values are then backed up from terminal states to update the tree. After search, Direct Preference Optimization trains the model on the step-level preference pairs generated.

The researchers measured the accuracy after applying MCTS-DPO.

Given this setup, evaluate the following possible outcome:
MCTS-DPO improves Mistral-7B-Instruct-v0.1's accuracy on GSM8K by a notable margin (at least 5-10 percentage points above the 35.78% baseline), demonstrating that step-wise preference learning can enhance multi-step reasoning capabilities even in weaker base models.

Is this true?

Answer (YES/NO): NO